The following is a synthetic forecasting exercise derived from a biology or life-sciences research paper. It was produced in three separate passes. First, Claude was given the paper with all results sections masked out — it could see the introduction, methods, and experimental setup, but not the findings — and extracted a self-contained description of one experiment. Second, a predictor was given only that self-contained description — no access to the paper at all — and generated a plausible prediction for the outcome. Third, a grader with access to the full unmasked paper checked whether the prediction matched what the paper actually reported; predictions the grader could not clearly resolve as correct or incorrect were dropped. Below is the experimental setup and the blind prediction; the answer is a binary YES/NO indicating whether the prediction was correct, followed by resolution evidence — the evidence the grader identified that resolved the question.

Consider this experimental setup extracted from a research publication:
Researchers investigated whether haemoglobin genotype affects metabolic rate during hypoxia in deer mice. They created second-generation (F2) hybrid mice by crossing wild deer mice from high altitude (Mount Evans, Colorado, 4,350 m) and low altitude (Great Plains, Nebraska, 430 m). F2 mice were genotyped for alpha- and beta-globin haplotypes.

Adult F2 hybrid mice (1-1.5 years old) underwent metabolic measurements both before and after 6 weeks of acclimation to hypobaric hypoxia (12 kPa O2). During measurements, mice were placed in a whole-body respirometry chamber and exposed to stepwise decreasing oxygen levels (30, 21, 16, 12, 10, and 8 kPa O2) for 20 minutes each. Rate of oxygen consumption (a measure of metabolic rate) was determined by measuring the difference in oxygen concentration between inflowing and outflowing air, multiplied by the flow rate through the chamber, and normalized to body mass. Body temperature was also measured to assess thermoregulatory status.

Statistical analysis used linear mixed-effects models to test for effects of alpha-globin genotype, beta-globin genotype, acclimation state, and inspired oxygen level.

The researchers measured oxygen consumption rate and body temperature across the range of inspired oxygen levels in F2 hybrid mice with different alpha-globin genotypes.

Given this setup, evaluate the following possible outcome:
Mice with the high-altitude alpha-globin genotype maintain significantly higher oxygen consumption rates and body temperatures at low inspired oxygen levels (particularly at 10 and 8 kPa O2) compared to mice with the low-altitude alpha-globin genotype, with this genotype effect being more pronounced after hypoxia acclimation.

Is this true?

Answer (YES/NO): NO